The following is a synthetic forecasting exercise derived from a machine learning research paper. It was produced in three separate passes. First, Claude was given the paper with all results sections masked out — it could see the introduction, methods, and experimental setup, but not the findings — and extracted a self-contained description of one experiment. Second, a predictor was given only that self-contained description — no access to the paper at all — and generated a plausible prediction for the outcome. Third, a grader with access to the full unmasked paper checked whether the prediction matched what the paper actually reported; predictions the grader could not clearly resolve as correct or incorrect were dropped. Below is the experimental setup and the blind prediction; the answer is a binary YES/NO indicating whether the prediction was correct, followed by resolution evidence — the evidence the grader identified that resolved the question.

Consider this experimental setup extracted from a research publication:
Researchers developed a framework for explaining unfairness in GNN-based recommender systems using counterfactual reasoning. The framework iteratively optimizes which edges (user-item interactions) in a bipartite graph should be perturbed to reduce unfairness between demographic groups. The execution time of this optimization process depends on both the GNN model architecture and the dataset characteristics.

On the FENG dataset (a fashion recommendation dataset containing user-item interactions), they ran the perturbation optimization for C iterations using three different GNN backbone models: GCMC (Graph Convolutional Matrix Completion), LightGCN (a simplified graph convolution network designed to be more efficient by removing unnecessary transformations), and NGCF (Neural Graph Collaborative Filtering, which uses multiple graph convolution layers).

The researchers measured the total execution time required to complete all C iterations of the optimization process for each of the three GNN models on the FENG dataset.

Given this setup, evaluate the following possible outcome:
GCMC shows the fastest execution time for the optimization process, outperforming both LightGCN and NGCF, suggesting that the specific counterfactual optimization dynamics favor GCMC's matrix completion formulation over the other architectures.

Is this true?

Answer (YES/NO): NO